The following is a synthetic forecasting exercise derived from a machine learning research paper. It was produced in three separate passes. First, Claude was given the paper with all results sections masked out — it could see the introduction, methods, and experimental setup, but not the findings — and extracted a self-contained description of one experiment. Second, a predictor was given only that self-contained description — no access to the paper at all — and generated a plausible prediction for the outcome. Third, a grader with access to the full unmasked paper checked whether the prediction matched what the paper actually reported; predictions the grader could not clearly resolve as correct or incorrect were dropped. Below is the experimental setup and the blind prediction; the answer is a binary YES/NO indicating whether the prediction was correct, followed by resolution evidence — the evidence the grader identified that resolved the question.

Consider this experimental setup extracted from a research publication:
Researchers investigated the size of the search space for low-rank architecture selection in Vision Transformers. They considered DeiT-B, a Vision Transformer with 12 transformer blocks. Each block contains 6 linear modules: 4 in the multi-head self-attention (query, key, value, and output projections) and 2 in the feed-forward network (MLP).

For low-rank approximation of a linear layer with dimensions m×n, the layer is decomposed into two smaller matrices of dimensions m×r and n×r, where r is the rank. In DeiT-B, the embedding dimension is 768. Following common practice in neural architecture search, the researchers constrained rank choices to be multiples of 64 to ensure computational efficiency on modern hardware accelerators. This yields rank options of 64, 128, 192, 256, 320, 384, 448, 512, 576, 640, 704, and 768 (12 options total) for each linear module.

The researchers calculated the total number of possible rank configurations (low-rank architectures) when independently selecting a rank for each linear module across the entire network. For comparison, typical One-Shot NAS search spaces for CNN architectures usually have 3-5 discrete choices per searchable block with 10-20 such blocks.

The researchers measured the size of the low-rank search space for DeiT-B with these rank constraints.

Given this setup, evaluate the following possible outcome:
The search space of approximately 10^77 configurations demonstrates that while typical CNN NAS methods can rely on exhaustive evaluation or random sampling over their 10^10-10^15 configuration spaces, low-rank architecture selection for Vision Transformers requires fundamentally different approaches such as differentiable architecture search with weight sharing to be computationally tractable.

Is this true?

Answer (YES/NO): NO